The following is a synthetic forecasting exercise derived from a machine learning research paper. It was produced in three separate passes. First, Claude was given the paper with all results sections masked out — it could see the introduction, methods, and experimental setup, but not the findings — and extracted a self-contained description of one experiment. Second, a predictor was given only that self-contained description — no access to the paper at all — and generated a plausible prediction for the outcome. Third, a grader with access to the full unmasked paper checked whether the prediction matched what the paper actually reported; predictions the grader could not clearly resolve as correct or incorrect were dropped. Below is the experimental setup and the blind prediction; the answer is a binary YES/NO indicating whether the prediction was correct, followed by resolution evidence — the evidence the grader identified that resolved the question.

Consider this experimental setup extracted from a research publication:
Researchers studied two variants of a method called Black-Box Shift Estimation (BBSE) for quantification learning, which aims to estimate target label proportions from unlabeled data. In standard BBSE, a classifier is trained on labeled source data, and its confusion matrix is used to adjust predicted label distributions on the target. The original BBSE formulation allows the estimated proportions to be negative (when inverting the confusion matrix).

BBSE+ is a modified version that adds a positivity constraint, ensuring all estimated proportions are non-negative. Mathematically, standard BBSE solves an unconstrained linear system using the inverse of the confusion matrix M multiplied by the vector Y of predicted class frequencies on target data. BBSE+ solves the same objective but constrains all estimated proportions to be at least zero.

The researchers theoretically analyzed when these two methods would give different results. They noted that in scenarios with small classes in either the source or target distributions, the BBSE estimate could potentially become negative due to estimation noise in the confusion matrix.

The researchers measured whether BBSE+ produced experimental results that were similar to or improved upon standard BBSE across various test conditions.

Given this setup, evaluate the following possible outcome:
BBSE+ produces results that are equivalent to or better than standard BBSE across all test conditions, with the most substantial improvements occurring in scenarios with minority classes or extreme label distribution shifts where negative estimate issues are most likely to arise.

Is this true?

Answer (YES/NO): YES